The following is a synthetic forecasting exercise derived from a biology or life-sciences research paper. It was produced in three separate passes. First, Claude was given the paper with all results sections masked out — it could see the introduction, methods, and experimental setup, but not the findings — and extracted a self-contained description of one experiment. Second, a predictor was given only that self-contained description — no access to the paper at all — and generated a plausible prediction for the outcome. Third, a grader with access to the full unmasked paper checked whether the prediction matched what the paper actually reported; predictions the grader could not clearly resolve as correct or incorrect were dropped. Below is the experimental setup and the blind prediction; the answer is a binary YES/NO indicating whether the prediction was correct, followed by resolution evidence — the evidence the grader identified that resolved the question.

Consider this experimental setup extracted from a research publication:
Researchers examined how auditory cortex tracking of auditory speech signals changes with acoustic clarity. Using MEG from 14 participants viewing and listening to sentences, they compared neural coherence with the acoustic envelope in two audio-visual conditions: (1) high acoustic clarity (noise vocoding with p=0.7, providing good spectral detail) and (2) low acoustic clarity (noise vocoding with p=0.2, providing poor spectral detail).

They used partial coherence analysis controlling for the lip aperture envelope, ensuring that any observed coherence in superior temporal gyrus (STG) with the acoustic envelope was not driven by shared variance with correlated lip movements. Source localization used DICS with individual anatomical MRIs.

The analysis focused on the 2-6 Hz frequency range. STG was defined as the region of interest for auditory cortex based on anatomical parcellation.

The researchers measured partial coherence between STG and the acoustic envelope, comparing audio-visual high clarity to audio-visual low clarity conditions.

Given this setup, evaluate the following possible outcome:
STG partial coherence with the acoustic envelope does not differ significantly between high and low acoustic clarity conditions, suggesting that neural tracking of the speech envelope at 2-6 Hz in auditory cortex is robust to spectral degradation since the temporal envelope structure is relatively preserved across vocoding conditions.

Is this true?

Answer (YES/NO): YES